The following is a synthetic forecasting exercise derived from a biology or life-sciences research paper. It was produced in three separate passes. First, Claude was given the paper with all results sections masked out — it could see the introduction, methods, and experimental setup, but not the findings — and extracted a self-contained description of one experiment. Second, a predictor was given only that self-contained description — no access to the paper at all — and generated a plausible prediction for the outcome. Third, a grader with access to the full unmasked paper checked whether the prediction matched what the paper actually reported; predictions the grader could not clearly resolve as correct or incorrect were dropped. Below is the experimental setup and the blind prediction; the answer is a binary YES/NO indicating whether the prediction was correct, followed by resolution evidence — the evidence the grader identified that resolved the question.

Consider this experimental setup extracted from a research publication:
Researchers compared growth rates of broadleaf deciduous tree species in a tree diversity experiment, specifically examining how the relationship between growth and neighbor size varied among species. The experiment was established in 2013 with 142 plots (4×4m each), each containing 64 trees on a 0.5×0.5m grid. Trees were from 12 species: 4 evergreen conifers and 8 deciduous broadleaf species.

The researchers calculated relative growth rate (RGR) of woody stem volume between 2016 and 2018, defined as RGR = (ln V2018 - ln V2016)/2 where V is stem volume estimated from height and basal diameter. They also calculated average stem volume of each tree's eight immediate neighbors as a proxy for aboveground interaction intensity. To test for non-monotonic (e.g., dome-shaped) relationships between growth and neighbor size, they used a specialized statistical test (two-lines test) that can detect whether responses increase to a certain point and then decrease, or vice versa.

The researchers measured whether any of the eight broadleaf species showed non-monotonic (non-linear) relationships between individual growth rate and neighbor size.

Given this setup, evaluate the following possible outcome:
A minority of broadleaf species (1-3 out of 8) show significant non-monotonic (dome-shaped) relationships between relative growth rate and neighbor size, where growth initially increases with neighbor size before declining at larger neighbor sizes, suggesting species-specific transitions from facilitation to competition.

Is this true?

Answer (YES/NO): NO